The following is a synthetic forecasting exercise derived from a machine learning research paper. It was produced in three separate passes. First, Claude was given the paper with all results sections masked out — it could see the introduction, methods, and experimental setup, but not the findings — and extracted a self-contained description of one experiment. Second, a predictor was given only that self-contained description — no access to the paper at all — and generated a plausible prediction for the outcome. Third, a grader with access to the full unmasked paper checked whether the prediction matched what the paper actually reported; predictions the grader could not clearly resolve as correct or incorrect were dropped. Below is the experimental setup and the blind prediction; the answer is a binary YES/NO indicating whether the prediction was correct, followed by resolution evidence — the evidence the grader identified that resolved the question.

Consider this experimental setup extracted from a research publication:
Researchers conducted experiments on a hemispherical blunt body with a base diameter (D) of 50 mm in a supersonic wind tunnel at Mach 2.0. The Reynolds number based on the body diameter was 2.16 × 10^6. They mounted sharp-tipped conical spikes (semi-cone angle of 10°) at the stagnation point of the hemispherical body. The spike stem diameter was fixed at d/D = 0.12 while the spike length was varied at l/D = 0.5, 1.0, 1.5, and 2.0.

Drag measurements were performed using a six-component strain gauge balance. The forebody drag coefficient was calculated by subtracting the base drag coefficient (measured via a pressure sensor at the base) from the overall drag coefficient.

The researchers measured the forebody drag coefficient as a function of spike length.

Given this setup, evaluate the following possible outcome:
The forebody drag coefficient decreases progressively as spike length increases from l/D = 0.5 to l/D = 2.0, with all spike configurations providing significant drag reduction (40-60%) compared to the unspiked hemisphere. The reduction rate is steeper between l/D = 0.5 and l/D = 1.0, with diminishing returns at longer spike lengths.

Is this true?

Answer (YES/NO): NO